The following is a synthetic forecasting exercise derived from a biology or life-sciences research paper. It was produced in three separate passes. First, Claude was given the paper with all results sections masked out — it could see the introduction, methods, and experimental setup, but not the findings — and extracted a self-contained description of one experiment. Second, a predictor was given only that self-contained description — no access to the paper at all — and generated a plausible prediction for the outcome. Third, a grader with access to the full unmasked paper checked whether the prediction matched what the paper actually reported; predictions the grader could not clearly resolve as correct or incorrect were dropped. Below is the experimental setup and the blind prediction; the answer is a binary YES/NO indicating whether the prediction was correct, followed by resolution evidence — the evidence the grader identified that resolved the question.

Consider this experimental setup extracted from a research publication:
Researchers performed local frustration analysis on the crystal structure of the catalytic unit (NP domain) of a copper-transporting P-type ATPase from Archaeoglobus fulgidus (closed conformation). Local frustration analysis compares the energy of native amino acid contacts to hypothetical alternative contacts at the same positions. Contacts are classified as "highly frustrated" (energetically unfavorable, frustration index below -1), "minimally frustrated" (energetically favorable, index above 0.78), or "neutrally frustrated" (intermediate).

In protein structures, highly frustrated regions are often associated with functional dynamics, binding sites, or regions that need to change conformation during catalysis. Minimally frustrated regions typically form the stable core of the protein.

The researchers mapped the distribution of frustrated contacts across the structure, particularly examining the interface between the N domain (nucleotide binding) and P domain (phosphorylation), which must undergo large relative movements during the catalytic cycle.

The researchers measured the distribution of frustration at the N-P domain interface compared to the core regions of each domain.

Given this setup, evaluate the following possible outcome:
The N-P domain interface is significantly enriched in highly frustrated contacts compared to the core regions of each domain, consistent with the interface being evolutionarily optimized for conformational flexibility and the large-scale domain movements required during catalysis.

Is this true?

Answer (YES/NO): YES